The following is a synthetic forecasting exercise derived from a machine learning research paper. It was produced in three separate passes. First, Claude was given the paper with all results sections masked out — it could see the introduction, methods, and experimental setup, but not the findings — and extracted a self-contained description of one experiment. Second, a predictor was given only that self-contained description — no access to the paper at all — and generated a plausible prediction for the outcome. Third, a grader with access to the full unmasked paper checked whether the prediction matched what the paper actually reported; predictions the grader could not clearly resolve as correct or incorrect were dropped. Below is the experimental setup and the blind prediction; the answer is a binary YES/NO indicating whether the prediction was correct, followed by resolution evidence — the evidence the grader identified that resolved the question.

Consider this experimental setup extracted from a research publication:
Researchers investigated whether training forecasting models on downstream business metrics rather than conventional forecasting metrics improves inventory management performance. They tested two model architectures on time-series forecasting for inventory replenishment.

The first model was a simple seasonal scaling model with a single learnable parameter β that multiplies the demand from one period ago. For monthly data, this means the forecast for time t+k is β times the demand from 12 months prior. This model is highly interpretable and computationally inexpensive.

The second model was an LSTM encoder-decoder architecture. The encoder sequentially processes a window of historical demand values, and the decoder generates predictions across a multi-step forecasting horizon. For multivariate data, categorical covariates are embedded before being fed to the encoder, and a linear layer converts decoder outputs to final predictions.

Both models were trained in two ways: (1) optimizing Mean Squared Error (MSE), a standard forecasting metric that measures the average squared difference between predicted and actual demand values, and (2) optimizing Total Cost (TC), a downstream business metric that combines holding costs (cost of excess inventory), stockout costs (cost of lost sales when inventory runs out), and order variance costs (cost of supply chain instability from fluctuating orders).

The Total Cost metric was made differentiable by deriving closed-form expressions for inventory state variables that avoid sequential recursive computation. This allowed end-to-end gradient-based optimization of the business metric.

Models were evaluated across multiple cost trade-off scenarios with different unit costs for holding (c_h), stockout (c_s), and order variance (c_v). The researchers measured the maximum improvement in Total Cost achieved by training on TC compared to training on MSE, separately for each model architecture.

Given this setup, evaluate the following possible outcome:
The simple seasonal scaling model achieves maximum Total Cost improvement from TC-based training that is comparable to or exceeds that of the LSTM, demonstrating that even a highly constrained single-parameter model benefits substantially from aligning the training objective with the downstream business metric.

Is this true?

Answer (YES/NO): YES